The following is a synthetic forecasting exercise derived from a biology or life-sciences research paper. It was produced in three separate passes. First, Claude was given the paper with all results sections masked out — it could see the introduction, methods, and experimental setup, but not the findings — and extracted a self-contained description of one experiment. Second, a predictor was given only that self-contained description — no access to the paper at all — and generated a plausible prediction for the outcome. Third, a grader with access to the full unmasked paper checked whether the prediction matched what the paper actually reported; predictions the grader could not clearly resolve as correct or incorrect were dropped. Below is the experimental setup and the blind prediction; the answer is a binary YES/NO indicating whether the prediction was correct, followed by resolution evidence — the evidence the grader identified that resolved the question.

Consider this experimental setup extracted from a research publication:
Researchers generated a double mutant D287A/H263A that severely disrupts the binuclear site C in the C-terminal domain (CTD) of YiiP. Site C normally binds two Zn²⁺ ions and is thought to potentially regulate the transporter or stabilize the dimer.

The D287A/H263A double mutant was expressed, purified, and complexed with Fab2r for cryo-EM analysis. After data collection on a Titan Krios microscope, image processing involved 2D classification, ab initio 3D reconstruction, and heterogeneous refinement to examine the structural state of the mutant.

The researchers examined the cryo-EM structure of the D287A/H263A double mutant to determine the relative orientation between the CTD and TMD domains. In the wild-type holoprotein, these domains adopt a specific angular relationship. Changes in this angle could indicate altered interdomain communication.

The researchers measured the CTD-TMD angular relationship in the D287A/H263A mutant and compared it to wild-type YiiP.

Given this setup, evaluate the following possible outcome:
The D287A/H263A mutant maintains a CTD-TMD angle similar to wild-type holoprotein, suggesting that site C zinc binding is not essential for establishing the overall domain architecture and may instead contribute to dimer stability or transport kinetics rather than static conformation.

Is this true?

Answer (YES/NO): NO